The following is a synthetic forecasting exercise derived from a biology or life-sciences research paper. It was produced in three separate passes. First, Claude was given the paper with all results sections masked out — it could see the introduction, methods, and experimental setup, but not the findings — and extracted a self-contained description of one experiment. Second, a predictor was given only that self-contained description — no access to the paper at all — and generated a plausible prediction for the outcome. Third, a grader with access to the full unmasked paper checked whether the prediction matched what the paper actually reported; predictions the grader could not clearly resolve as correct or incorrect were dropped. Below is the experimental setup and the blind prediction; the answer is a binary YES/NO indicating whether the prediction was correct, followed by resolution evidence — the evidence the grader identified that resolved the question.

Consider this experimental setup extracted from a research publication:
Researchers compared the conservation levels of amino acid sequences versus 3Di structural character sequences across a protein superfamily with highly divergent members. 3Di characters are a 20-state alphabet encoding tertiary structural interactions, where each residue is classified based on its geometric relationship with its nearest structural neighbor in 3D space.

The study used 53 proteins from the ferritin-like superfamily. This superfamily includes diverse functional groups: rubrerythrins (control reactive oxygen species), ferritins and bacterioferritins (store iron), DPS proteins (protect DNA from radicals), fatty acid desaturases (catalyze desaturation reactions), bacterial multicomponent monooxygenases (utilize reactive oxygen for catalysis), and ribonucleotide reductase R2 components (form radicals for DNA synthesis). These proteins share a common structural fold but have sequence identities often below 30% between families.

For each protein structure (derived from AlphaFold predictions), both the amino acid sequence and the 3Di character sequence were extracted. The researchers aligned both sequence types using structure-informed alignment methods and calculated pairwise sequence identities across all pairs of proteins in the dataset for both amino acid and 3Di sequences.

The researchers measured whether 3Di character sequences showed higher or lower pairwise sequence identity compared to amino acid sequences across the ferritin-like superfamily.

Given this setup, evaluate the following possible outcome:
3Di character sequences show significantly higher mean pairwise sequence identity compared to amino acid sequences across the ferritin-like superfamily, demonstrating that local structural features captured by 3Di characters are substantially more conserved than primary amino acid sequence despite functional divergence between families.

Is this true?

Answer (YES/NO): YES